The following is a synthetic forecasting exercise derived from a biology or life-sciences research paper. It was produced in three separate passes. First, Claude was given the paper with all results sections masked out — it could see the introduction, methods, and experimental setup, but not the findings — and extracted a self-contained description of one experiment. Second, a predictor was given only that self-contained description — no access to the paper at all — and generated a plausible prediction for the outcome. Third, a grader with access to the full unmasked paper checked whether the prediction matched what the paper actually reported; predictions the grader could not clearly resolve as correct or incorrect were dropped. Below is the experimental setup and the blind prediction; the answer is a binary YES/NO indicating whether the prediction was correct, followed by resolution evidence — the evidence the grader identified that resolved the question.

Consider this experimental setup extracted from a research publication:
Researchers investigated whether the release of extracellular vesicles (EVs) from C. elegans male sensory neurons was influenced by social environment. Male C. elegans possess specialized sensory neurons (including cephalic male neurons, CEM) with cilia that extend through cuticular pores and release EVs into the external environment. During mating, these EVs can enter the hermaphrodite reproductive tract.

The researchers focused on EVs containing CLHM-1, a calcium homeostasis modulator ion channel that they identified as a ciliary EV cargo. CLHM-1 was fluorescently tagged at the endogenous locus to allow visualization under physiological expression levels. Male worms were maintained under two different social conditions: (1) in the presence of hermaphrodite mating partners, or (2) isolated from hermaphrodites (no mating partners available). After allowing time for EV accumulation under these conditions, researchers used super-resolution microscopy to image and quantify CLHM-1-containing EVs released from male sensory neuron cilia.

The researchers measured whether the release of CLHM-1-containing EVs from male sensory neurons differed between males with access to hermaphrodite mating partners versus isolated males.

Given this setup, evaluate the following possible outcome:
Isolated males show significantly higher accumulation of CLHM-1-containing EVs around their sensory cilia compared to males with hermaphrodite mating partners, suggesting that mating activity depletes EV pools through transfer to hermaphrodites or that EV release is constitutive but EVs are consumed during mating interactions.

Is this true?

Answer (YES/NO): NO